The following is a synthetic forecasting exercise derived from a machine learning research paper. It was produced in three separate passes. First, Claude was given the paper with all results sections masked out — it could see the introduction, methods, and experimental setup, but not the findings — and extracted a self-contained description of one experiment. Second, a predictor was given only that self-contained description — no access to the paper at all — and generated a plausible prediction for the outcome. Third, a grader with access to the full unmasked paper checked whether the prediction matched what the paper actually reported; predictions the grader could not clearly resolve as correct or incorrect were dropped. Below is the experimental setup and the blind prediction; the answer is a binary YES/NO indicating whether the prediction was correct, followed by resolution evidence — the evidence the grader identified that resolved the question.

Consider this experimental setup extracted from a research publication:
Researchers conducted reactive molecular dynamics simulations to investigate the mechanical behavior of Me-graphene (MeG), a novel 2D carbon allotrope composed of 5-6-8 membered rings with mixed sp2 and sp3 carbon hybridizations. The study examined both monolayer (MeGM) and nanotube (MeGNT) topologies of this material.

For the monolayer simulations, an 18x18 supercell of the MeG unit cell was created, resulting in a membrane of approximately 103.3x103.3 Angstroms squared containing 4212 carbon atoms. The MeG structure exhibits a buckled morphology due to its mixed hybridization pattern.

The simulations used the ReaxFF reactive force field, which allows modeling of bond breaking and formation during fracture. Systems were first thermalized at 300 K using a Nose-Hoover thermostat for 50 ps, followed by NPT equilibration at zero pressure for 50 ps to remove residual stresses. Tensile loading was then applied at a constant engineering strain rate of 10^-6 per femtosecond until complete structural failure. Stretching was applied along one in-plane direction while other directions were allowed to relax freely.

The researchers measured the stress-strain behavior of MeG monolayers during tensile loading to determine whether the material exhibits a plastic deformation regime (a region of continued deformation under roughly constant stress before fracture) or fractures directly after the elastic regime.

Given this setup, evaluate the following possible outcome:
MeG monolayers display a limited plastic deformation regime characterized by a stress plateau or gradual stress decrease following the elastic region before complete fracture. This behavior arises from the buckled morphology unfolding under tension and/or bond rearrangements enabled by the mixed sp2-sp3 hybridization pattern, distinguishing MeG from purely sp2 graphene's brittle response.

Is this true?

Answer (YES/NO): NO